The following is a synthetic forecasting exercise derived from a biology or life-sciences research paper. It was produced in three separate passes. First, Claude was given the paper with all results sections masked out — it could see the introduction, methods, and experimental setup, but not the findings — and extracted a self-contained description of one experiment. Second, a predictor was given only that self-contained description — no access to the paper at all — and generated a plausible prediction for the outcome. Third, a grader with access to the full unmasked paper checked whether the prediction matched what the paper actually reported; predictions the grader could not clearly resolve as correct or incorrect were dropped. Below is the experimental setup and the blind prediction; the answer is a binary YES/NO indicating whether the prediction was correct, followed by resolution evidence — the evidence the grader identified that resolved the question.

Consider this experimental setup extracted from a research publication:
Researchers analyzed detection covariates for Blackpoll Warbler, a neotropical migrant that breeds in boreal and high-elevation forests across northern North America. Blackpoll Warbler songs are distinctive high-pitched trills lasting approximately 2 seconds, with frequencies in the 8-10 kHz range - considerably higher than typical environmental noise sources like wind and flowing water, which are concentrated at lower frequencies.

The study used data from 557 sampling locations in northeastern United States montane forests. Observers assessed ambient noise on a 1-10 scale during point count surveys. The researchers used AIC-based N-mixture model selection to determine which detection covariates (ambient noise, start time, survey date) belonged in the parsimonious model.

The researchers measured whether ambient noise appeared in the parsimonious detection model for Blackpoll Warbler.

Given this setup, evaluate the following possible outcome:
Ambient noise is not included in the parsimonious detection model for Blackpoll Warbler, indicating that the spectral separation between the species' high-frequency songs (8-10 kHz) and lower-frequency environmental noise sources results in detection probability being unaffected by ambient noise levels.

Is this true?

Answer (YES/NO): NO